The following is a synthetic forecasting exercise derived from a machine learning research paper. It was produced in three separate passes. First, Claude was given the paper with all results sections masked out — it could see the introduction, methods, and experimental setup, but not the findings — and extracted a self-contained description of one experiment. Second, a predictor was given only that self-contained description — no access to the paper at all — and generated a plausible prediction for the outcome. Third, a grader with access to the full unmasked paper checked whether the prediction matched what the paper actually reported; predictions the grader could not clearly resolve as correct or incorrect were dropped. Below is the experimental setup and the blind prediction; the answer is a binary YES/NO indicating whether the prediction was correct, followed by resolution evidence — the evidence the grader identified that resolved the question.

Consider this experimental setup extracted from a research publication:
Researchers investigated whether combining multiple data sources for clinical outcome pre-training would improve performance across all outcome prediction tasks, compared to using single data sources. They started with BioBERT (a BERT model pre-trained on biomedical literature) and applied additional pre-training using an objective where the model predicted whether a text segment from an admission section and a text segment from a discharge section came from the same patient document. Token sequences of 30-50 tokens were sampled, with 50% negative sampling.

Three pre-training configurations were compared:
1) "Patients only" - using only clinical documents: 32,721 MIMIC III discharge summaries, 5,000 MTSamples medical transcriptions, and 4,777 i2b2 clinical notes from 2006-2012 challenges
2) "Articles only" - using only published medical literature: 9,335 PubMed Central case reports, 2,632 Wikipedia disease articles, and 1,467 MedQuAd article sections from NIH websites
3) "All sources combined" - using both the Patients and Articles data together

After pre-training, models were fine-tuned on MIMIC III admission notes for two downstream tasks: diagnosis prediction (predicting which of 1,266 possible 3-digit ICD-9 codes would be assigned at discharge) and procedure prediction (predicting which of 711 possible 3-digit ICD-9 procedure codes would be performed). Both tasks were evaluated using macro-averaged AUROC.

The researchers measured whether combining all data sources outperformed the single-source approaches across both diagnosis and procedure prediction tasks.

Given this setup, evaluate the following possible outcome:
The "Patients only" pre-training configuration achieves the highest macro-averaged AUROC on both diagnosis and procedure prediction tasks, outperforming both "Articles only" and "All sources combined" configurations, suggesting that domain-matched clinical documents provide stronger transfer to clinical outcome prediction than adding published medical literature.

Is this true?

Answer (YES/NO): NO